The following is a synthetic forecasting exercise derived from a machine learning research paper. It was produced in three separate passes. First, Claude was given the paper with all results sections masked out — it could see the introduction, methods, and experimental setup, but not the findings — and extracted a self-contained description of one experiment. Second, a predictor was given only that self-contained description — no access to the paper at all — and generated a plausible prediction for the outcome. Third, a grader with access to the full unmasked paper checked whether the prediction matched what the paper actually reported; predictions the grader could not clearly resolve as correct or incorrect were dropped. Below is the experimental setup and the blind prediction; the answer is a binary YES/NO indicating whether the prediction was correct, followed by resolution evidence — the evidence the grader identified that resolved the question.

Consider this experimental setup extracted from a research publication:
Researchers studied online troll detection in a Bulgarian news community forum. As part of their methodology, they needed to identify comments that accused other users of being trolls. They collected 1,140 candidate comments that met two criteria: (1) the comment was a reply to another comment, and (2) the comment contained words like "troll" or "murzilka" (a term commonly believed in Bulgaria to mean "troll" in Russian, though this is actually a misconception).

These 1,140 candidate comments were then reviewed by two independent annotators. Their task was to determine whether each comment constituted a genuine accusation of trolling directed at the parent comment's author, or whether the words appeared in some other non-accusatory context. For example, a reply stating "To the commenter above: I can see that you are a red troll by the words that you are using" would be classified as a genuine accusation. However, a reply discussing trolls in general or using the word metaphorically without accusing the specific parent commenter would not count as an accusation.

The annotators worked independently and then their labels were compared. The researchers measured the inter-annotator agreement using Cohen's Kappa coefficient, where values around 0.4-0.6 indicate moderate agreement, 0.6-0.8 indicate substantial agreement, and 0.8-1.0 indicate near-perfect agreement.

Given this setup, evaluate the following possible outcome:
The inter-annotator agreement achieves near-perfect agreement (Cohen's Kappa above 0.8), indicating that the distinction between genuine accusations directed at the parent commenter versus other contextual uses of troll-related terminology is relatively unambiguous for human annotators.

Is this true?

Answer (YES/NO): YES